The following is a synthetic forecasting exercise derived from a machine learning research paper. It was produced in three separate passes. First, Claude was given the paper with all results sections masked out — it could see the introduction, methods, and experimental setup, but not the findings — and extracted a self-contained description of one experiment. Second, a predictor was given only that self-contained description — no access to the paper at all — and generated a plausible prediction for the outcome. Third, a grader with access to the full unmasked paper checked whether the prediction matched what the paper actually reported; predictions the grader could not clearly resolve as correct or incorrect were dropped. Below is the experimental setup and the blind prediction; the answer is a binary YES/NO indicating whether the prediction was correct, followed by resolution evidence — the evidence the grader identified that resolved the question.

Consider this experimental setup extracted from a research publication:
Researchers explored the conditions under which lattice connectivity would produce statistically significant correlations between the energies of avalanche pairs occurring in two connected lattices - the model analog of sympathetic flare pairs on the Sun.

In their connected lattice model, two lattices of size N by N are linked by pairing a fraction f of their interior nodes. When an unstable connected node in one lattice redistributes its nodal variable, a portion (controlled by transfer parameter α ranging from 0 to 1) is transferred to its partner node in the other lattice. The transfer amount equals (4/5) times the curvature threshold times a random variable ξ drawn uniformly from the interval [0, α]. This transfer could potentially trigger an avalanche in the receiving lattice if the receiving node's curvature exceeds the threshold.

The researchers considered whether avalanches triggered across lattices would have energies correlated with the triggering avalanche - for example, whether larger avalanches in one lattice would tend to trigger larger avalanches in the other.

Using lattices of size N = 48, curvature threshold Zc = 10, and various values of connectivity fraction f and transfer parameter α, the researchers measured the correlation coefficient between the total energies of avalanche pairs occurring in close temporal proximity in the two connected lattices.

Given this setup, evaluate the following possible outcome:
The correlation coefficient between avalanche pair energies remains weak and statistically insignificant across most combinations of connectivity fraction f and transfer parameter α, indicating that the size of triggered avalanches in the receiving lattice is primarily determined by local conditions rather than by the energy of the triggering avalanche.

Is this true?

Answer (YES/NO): NO